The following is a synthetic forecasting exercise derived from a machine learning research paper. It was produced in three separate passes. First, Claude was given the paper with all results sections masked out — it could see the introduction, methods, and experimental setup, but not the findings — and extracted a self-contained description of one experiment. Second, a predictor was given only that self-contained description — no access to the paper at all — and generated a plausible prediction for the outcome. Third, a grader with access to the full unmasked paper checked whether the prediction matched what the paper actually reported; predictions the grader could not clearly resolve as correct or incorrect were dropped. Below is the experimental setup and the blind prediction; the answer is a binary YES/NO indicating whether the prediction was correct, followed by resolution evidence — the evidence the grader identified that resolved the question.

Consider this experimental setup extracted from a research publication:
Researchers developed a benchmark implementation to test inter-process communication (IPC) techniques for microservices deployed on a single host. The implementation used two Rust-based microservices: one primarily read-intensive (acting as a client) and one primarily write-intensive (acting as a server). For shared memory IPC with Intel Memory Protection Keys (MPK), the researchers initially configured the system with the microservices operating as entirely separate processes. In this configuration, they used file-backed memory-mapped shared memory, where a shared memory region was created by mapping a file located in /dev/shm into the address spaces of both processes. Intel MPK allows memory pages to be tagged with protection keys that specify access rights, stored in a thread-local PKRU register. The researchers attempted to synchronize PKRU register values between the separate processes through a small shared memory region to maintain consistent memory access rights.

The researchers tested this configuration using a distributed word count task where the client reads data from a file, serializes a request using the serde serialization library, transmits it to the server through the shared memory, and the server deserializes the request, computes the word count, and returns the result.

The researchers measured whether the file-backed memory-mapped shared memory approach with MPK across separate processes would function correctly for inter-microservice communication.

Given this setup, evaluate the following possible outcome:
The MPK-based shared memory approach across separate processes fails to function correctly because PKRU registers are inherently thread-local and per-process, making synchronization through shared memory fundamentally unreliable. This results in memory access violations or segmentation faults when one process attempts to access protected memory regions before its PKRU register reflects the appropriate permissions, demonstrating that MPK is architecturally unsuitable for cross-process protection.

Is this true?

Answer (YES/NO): YES